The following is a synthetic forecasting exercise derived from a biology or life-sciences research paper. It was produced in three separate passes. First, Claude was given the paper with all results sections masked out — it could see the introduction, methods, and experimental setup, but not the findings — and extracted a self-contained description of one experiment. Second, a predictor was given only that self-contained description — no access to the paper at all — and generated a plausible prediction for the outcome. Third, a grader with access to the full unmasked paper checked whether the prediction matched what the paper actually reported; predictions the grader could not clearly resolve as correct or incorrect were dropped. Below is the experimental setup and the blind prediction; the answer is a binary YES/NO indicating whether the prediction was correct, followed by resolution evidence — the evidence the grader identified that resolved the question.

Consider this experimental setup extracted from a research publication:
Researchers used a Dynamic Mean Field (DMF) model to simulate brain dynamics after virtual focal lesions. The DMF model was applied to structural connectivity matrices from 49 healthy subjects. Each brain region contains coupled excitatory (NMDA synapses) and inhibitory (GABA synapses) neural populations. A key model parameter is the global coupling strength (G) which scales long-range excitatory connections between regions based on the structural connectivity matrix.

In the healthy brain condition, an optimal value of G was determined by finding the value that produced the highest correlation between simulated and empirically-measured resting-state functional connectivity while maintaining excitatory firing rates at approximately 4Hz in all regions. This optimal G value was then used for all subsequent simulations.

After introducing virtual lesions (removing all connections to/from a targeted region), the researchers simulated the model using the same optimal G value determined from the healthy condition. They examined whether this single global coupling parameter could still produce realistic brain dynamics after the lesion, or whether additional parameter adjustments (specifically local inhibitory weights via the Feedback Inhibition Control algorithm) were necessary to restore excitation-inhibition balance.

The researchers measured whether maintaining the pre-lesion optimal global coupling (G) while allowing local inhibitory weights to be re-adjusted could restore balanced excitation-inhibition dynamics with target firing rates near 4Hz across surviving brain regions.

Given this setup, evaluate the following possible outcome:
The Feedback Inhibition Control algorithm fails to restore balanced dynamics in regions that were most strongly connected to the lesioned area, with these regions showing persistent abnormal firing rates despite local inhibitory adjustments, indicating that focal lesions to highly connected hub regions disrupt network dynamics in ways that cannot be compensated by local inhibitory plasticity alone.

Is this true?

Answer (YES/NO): NO